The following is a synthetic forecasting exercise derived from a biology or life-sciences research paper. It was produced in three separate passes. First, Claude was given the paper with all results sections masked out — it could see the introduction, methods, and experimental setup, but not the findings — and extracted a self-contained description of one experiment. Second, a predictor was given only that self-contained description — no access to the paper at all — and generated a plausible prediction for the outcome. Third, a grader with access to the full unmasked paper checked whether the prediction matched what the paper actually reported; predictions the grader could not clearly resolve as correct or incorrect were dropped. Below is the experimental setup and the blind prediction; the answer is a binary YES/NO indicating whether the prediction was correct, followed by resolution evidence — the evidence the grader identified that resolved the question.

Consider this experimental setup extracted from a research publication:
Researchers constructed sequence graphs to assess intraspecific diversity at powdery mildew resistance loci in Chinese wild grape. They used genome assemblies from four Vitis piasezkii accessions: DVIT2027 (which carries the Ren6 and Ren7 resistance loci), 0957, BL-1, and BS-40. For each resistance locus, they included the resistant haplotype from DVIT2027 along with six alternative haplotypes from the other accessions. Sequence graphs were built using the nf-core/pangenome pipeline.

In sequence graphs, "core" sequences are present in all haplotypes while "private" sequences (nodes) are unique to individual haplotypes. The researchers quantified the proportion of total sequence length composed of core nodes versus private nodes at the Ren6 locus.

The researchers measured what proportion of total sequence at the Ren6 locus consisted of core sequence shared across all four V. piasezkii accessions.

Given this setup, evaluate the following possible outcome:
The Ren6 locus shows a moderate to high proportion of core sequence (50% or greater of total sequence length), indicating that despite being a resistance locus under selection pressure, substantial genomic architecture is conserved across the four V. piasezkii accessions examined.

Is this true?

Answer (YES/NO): NO